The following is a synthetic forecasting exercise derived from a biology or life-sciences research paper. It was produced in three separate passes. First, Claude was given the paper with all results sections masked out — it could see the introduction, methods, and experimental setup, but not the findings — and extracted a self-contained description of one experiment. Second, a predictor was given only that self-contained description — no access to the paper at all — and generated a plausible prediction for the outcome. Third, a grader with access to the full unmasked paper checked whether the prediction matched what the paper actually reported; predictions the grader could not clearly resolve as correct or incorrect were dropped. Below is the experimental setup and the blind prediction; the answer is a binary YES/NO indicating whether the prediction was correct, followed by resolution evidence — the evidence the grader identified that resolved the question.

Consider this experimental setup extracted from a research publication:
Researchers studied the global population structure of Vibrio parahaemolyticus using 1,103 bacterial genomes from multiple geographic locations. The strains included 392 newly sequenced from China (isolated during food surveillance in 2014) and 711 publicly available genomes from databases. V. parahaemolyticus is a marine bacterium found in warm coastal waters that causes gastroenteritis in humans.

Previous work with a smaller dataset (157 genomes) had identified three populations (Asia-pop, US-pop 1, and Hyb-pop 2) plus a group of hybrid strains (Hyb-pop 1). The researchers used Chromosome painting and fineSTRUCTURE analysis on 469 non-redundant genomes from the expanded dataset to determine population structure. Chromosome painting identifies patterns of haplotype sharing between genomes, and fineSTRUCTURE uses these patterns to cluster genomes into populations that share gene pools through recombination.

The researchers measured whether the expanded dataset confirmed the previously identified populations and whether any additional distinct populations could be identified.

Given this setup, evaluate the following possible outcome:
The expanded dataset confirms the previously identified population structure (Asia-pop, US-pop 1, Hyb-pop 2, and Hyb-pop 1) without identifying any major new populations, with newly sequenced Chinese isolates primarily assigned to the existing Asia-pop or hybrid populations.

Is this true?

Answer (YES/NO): NO